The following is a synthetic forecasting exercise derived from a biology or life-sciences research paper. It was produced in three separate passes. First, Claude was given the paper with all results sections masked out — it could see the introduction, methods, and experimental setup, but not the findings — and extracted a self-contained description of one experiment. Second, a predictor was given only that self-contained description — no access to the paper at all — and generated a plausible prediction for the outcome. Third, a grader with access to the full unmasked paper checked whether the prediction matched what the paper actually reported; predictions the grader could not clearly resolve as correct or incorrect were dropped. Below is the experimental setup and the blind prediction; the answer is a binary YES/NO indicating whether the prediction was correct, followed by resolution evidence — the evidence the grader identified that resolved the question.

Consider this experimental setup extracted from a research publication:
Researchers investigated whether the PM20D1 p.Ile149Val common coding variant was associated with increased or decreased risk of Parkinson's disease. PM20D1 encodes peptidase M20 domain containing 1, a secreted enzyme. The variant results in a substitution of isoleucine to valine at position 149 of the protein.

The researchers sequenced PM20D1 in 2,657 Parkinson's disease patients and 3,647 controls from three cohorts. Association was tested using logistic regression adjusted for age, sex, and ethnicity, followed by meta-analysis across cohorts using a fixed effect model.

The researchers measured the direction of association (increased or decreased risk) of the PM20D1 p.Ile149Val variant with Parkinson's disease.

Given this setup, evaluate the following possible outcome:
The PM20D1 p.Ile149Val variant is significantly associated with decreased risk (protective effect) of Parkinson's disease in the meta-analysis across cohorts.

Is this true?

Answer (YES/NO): NO